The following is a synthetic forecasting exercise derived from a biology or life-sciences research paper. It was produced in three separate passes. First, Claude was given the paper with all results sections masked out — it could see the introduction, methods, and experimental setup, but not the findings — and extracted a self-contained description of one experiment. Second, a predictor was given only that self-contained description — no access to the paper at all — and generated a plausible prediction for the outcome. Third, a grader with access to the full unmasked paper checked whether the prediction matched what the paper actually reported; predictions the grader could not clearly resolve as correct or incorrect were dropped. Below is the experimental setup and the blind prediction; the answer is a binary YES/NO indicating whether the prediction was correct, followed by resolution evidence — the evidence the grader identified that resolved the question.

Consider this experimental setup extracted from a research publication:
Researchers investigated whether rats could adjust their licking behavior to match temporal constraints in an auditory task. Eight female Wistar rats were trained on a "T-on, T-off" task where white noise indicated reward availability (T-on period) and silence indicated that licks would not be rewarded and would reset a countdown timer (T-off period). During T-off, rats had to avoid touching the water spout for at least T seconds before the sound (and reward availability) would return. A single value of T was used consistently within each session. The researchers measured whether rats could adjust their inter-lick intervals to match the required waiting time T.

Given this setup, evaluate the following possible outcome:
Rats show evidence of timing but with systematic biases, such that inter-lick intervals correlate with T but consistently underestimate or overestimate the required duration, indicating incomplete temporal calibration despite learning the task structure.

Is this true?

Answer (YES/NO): NO